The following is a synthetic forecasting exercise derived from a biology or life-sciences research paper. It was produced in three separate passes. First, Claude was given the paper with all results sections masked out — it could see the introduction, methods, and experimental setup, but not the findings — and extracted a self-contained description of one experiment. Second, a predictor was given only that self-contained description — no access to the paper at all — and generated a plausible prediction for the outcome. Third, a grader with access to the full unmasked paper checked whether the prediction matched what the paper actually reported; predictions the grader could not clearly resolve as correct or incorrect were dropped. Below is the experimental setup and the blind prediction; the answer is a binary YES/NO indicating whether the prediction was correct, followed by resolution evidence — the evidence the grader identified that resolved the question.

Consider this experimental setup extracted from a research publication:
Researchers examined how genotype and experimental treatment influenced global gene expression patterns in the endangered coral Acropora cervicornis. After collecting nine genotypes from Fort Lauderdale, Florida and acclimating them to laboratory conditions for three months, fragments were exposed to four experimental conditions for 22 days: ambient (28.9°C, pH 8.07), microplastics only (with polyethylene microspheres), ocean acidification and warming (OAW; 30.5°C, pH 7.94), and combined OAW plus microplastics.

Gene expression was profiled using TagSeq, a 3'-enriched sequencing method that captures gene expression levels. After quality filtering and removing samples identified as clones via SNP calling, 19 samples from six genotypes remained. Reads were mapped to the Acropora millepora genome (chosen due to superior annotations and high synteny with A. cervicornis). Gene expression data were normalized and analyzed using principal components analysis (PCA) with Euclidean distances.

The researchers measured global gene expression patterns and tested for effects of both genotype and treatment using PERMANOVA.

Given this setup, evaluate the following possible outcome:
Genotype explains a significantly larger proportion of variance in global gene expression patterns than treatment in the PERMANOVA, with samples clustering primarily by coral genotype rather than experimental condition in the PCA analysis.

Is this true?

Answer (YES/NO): YES